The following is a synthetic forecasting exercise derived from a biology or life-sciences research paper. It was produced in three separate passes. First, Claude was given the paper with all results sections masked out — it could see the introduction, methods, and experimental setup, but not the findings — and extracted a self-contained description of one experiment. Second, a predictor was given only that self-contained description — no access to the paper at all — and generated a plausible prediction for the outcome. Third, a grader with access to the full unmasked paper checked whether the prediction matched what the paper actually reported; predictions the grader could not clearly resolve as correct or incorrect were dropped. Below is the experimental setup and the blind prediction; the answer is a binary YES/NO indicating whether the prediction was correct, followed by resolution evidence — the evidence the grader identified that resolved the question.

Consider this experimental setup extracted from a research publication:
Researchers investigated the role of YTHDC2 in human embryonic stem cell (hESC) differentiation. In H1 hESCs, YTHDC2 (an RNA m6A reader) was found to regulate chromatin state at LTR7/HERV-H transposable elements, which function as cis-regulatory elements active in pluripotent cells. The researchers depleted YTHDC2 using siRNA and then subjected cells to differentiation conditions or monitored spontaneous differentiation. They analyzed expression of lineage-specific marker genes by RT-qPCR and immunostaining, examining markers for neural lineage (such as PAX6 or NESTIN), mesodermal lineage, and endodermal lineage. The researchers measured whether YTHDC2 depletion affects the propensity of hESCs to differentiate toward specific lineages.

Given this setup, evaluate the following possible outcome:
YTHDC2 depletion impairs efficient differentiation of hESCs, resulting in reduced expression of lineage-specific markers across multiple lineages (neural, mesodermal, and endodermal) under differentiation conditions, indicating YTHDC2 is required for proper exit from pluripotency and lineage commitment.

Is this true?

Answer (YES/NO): NO